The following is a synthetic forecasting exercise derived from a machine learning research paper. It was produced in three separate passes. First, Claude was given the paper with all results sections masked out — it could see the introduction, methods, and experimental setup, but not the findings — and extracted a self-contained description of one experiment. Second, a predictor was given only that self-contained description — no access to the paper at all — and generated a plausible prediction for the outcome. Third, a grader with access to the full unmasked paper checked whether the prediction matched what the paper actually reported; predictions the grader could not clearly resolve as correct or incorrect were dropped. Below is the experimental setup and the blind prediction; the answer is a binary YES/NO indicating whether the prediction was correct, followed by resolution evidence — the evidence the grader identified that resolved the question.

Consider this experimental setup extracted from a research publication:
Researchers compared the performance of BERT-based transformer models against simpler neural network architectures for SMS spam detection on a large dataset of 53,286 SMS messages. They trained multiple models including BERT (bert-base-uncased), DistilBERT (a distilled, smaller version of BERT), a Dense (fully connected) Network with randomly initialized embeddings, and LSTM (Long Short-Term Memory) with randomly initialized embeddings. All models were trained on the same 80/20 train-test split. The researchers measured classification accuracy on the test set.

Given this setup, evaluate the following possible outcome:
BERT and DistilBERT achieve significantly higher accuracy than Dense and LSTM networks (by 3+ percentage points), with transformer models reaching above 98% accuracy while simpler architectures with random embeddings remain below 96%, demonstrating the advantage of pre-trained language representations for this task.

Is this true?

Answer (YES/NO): NO